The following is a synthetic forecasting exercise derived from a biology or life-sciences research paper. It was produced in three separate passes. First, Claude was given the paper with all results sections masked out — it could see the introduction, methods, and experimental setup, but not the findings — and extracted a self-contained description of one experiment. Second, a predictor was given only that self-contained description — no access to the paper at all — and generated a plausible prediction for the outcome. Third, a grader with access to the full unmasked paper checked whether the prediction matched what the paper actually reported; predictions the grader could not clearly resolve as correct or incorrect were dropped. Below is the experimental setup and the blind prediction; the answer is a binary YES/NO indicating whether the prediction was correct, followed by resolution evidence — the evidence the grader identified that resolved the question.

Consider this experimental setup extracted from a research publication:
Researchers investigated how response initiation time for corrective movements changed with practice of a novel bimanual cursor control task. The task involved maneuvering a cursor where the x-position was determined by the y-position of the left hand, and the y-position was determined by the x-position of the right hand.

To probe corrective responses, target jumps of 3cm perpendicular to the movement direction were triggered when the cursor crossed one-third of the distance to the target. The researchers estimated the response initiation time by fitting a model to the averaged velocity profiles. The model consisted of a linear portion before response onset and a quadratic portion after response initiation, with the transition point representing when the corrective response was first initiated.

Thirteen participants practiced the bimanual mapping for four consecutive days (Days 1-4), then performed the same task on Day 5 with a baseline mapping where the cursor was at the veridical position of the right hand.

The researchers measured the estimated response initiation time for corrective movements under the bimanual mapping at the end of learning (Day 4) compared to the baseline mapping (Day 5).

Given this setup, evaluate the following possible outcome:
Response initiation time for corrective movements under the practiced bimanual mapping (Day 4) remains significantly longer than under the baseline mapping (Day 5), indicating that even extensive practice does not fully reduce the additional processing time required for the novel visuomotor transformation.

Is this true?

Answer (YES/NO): YES